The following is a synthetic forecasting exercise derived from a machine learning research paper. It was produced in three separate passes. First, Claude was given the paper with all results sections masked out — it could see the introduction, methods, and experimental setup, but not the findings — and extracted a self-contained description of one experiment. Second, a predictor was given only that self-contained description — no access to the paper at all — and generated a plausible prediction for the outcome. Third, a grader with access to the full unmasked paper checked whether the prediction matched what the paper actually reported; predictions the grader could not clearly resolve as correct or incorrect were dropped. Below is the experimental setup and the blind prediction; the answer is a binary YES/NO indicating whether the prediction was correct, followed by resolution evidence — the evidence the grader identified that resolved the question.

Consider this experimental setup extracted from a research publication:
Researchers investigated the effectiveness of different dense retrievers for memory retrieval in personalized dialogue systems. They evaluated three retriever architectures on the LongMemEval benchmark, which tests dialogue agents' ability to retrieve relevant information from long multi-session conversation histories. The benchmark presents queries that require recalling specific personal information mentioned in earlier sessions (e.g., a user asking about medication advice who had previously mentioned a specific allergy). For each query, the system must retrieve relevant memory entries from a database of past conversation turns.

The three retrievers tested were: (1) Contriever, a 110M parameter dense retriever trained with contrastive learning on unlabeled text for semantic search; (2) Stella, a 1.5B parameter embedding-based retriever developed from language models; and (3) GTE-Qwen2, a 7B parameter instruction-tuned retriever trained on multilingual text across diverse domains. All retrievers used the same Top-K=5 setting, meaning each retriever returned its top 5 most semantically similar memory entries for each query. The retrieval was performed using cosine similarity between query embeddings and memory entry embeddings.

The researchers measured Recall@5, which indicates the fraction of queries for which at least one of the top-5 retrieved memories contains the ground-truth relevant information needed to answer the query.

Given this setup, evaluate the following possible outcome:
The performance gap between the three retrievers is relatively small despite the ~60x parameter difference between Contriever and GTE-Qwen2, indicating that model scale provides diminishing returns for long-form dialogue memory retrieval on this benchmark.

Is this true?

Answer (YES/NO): NO